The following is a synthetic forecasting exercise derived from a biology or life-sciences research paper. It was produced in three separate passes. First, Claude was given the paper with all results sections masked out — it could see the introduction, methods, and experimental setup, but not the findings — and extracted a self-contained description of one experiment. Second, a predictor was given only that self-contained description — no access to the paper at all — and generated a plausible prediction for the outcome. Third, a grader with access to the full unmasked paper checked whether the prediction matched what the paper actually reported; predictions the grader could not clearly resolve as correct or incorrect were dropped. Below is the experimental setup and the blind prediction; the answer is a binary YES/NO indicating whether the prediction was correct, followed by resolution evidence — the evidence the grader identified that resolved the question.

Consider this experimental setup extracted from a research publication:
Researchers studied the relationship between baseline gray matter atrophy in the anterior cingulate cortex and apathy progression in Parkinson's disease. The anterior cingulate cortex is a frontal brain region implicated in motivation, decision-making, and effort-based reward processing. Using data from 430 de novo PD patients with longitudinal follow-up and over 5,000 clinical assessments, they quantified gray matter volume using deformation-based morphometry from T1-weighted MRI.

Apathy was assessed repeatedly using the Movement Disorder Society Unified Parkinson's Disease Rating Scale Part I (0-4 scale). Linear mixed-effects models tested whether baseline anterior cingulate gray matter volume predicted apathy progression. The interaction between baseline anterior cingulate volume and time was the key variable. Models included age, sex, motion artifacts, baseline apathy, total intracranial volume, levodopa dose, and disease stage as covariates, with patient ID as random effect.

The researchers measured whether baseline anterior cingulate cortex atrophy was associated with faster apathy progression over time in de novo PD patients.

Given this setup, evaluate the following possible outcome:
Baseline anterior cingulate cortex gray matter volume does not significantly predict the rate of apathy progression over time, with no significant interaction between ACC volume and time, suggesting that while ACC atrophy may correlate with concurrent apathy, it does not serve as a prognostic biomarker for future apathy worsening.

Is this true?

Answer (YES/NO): YES